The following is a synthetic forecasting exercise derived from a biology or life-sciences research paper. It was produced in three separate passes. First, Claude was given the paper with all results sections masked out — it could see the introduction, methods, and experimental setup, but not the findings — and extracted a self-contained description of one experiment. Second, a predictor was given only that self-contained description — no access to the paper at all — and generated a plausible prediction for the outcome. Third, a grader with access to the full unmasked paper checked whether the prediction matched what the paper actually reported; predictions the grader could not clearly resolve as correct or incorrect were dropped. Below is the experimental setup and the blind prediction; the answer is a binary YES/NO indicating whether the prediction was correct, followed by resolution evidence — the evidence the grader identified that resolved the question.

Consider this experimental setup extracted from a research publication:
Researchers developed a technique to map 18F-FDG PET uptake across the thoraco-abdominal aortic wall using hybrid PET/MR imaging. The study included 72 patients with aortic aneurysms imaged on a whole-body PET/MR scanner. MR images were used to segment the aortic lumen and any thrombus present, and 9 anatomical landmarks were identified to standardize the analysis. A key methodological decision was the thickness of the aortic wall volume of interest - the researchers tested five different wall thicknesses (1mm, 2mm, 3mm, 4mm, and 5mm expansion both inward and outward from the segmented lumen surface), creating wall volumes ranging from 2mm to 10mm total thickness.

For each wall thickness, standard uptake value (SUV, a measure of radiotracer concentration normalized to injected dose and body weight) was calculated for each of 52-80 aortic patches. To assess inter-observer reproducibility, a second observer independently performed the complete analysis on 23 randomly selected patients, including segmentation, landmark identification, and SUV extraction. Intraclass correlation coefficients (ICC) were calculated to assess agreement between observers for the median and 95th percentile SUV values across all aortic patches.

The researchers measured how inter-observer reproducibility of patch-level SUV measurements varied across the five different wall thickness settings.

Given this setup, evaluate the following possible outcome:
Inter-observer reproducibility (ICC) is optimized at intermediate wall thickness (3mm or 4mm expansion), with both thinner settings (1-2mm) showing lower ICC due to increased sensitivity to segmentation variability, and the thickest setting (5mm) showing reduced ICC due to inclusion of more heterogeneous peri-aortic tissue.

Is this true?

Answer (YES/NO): NO